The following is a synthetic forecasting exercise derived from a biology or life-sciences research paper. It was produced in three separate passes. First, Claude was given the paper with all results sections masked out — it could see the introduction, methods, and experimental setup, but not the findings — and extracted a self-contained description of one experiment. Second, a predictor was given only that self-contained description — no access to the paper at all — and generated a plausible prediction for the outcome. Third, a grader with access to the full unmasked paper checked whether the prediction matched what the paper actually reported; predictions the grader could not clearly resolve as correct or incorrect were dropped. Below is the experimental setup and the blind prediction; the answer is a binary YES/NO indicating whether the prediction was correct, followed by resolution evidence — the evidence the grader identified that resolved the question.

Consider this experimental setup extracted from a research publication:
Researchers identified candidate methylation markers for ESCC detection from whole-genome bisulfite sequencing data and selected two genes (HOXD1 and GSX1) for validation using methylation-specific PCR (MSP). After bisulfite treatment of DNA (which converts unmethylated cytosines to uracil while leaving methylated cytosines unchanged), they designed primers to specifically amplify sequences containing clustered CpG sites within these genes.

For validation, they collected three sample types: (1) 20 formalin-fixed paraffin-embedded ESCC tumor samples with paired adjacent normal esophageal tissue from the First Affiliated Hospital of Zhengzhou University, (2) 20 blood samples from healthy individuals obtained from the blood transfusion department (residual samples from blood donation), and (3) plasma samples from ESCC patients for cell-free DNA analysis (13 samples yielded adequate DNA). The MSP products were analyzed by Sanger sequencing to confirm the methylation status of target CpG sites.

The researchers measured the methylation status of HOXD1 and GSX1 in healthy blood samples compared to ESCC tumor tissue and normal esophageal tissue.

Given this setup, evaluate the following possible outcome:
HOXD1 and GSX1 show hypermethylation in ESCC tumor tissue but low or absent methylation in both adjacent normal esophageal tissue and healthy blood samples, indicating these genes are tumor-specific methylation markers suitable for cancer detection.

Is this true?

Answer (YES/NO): NO